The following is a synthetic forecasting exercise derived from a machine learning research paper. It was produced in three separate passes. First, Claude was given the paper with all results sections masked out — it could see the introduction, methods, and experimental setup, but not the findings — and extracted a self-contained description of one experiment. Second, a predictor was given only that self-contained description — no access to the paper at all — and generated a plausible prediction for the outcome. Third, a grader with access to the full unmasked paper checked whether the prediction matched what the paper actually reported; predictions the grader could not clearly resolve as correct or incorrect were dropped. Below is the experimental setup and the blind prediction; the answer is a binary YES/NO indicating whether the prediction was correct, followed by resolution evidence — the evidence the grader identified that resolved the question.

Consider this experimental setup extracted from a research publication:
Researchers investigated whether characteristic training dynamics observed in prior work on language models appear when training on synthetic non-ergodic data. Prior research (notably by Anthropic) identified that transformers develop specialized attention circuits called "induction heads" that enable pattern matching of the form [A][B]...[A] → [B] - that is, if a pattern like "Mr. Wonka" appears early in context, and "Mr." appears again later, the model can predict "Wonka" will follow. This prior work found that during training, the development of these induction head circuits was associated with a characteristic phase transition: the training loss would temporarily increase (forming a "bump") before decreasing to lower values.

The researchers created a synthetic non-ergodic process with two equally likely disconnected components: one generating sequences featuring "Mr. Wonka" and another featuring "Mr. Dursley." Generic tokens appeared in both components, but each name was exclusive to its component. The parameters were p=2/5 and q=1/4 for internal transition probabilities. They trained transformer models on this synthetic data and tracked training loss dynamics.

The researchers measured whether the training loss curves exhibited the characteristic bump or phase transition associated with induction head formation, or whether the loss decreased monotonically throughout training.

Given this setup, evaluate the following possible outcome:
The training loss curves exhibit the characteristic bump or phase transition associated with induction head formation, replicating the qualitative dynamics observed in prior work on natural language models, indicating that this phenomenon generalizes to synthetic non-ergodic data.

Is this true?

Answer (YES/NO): YES